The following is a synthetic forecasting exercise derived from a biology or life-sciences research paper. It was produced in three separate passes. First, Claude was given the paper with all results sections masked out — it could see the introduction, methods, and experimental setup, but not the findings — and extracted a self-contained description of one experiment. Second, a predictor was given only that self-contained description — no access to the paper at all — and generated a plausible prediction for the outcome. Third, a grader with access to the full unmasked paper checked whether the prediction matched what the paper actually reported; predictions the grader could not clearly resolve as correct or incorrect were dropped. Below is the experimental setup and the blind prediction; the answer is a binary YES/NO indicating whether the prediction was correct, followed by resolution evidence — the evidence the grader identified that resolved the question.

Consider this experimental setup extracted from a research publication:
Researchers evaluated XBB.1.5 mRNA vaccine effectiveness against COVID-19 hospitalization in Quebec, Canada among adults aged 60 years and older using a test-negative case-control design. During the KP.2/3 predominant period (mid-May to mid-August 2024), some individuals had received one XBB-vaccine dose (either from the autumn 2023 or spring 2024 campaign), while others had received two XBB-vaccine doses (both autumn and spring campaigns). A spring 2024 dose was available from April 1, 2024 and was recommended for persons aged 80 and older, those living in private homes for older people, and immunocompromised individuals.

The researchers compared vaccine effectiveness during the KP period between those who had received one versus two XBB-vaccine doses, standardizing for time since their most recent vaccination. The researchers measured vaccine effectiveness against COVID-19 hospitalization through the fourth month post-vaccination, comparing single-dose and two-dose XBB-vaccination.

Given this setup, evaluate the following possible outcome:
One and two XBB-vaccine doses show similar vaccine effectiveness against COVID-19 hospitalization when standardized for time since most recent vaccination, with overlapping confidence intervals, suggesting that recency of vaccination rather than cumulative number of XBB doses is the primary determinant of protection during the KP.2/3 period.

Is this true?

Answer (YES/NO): YES